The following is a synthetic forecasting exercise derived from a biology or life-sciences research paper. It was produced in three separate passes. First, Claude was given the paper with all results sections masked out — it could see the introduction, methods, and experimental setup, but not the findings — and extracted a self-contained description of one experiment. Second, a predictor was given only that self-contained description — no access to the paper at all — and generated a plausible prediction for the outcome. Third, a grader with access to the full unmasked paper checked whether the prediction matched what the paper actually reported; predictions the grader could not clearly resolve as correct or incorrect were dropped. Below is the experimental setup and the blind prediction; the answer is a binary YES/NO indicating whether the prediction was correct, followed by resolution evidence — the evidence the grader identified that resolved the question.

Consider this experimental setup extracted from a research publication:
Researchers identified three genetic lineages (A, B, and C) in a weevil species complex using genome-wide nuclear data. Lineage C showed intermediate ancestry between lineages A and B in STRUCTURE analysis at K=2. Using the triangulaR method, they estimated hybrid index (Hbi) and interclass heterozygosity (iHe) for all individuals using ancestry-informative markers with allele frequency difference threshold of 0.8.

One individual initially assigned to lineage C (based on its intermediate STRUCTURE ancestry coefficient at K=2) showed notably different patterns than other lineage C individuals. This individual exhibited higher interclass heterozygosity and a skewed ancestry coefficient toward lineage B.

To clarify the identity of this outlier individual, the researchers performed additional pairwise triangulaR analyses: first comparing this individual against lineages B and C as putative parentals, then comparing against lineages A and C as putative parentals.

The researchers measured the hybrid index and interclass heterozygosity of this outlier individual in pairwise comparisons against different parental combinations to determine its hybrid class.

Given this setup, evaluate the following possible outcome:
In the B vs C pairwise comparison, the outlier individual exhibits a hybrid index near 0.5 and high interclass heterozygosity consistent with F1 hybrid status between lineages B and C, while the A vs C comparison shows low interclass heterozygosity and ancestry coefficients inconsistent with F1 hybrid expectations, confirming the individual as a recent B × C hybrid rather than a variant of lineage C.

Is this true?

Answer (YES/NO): YES